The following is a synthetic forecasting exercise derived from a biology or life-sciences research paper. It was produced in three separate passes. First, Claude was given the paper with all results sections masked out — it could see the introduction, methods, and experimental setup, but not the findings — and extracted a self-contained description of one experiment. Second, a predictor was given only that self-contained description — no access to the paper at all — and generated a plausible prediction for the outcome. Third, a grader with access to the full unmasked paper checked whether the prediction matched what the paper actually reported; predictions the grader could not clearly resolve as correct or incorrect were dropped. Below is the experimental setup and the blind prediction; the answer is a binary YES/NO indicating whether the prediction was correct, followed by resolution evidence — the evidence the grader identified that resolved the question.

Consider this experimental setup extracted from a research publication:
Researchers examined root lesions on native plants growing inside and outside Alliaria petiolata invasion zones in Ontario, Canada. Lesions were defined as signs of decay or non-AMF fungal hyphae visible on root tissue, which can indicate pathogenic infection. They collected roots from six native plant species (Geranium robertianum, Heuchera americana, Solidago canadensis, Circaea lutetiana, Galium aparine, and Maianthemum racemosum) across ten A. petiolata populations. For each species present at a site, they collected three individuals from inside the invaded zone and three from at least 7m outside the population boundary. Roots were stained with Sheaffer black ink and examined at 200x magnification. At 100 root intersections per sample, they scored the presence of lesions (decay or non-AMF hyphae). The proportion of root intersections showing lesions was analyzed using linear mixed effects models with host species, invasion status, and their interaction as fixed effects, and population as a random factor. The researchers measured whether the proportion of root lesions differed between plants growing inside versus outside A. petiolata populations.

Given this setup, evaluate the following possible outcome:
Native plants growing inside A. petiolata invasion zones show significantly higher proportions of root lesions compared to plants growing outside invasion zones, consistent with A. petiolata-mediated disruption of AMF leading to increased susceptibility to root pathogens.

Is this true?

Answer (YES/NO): NO